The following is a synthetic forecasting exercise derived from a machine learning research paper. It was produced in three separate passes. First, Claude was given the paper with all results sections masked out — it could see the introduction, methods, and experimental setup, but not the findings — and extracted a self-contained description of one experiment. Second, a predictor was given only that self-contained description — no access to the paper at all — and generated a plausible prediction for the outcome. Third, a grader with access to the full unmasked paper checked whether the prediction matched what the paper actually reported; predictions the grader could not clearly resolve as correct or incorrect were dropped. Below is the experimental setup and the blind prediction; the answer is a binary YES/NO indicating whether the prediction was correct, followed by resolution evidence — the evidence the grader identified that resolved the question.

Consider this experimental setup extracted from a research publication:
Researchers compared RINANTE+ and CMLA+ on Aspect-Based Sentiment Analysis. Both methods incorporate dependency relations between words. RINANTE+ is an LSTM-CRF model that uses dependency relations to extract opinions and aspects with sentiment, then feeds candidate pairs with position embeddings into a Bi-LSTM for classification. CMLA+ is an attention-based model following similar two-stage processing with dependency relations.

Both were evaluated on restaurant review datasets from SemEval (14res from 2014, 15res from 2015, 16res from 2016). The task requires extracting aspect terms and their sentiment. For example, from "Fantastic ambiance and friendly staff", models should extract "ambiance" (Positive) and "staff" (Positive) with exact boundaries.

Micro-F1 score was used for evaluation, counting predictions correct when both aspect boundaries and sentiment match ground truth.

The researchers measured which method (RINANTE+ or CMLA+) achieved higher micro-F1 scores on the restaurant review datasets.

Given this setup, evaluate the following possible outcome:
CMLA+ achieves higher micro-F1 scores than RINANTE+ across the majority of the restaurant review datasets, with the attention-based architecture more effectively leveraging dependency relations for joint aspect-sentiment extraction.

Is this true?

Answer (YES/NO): YES